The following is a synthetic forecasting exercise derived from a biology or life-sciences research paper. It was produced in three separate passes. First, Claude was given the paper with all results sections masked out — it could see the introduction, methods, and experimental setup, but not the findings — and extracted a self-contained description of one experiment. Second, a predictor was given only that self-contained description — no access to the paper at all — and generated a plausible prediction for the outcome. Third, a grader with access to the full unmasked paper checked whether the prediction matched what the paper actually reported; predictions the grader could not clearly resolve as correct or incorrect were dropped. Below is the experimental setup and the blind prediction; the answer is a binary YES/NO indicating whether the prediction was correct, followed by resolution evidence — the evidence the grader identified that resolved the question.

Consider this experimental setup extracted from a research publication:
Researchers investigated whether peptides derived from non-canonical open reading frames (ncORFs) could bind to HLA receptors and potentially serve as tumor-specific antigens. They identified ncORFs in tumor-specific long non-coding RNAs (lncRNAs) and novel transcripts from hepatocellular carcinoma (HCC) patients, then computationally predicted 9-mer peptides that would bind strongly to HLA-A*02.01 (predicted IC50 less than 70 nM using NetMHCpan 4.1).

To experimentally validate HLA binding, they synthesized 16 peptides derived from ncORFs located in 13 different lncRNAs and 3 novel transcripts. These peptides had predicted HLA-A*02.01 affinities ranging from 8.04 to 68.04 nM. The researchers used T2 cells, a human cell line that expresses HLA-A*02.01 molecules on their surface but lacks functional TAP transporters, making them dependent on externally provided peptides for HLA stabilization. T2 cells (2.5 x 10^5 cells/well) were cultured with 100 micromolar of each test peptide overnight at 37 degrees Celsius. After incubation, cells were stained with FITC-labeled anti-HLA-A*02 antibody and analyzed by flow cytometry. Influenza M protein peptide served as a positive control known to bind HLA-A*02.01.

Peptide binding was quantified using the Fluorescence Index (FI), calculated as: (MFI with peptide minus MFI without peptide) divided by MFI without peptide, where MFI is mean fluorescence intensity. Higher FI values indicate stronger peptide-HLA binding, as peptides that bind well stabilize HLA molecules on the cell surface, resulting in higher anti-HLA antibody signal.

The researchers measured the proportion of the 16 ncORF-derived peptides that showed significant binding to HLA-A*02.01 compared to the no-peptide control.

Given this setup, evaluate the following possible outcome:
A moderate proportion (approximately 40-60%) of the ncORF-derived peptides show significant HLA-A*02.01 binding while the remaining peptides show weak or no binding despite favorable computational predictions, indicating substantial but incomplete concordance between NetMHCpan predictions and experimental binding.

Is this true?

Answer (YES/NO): NO